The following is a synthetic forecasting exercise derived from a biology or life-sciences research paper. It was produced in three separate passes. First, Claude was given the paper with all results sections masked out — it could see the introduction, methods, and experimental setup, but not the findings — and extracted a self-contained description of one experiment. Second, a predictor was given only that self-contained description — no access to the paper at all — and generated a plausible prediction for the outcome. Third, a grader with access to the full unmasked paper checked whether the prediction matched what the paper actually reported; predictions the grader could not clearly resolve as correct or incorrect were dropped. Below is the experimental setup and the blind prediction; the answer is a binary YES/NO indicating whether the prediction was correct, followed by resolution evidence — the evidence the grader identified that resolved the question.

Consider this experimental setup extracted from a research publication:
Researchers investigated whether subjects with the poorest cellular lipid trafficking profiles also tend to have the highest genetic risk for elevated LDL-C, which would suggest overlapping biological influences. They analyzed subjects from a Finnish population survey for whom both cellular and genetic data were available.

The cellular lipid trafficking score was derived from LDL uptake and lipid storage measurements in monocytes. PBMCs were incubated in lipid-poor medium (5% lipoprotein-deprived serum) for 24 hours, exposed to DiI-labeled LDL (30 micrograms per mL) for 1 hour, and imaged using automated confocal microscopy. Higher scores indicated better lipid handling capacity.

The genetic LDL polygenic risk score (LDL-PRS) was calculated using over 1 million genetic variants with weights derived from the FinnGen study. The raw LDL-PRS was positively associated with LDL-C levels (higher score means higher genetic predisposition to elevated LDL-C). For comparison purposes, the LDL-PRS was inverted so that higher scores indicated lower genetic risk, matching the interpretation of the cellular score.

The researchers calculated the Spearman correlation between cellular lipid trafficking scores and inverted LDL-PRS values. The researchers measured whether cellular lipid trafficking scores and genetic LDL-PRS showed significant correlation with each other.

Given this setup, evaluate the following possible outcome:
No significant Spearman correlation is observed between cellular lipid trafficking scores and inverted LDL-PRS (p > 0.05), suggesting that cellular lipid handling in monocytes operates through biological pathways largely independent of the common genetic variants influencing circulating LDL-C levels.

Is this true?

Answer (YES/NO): YES